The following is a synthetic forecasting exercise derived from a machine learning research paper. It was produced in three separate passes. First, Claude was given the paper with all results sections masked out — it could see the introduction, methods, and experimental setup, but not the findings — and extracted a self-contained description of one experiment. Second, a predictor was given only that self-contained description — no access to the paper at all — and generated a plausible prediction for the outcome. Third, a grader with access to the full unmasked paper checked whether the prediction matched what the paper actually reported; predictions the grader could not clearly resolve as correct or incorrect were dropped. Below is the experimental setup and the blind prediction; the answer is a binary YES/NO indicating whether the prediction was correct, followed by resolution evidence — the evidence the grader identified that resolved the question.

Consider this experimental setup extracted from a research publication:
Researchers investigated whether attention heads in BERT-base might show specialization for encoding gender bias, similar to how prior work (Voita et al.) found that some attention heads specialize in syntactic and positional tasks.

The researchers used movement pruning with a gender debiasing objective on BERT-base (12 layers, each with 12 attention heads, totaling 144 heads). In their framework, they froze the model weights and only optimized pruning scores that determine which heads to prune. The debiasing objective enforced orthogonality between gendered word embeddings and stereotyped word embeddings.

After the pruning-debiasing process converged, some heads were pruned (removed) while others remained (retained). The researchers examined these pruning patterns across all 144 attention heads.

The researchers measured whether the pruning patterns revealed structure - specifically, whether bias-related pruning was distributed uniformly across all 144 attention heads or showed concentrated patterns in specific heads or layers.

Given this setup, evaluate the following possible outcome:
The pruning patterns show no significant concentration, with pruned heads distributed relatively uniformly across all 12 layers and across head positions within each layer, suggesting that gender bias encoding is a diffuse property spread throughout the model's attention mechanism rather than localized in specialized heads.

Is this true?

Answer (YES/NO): NO